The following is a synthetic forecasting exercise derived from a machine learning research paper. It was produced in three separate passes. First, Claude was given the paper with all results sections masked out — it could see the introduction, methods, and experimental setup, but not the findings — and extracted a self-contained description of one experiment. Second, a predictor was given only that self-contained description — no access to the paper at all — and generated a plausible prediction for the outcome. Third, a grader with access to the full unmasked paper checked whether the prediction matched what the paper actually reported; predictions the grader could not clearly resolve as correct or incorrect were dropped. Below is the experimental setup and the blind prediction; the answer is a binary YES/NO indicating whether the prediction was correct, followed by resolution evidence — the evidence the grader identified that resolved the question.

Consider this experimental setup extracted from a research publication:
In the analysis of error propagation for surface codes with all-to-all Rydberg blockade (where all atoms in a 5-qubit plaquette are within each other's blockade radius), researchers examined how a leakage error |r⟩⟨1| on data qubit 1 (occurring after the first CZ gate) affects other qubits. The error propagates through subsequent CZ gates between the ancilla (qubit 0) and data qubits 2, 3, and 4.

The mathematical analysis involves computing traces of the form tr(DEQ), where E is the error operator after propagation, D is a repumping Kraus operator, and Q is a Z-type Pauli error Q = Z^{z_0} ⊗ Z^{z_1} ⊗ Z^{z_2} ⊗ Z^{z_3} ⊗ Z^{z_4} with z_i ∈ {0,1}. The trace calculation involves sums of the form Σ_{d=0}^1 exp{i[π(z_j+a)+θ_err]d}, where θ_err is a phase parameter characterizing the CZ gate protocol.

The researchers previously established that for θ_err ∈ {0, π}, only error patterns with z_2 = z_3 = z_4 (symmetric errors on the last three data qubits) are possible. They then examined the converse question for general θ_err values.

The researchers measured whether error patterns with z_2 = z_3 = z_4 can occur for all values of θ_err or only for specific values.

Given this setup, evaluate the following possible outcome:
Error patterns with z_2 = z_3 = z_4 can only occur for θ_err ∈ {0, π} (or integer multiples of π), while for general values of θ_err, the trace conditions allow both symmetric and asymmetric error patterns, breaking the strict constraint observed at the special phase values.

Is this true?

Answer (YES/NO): NO